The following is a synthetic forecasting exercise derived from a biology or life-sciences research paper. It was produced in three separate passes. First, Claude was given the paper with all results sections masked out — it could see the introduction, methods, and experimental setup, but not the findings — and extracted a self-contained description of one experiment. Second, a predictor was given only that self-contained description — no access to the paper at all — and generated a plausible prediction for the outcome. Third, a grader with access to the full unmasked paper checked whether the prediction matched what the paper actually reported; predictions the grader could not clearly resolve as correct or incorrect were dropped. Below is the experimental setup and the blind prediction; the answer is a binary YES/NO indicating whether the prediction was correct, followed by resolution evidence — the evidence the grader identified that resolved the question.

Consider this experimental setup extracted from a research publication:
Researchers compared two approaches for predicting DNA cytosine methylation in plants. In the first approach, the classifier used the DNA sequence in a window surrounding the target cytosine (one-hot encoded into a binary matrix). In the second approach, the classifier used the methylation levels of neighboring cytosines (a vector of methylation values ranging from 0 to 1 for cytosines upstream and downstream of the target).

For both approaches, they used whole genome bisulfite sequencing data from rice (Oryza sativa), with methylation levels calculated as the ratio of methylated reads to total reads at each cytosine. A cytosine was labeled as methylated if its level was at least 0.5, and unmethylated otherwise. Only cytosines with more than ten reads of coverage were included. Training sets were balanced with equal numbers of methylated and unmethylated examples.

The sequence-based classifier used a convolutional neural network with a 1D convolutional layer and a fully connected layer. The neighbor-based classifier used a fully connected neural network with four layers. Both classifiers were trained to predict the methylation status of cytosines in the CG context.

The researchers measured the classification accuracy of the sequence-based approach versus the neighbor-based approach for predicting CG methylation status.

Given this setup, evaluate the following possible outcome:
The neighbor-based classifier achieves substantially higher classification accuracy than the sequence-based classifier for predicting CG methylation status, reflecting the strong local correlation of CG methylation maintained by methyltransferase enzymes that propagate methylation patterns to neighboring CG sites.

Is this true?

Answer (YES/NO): YES